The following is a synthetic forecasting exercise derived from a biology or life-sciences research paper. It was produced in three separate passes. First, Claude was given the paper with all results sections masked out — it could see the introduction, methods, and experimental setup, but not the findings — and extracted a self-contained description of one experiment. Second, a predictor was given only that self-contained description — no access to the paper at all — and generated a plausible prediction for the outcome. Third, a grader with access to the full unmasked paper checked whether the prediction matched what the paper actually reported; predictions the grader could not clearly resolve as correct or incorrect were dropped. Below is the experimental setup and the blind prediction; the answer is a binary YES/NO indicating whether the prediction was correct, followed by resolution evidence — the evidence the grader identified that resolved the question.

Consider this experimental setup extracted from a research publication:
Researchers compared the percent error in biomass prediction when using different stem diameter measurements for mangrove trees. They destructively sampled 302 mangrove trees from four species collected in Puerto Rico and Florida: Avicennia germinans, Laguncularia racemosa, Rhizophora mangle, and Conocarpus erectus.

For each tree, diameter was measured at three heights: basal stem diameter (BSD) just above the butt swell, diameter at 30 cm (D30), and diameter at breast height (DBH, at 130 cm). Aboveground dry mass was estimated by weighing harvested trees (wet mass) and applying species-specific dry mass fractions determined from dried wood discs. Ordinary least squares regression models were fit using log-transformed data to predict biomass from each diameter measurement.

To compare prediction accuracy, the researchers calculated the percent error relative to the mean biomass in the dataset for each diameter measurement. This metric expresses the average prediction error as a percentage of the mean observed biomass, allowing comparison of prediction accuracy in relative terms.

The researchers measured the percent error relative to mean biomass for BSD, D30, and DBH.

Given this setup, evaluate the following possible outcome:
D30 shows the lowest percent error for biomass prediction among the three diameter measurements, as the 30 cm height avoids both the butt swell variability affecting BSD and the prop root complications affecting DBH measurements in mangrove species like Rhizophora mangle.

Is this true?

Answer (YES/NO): YES